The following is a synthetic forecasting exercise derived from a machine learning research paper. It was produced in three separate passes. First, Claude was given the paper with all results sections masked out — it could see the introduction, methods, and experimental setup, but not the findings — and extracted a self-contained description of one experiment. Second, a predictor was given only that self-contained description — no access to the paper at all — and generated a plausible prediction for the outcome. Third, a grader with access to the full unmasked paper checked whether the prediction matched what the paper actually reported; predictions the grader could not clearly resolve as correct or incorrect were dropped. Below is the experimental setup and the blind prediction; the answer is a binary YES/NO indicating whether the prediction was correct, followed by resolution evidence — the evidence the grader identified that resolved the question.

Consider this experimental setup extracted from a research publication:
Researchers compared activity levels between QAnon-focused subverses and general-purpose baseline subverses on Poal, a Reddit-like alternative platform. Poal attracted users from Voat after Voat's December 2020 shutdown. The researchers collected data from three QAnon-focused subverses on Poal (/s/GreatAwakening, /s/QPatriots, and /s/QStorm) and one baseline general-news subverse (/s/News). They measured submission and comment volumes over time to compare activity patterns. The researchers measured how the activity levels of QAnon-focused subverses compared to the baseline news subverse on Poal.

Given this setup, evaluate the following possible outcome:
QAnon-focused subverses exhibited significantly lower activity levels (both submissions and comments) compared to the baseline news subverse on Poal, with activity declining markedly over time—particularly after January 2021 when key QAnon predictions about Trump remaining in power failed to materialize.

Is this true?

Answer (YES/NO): NO